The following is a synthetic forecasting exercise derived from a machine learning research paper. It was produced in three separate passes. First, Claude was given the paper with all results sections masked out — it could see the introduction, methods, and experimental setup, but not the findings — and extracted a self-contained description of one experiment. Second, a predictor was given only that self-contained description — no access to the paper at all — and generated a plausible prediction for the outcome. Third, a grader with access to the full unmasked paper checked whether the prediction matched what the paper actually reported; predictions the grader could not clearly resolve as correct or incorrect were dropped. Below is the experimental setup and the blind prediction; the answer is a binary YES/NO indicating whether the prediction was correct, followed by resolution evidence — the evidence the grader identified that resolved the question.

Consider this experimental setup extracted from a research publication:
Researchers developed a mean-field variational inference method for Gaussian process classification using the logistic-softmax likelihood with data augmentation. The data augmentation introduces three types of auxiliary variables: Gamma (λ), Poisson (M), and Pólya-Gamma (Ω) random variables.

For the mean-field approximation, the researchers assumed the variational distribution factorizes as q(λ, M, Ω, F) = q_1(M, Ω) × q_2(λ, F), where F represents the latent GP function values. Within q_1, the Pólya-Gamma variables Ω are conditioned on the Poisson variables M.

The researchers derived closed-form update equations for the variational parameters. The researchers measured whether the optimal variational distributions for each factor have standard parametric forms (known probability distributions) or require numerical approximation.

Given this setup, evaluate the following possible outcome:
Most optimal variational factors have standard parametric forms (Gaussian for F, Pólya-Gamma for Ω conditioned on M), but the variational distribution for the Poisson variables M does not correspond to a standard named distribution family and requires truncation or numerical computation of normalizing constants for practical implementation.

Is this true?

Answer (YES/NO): NO